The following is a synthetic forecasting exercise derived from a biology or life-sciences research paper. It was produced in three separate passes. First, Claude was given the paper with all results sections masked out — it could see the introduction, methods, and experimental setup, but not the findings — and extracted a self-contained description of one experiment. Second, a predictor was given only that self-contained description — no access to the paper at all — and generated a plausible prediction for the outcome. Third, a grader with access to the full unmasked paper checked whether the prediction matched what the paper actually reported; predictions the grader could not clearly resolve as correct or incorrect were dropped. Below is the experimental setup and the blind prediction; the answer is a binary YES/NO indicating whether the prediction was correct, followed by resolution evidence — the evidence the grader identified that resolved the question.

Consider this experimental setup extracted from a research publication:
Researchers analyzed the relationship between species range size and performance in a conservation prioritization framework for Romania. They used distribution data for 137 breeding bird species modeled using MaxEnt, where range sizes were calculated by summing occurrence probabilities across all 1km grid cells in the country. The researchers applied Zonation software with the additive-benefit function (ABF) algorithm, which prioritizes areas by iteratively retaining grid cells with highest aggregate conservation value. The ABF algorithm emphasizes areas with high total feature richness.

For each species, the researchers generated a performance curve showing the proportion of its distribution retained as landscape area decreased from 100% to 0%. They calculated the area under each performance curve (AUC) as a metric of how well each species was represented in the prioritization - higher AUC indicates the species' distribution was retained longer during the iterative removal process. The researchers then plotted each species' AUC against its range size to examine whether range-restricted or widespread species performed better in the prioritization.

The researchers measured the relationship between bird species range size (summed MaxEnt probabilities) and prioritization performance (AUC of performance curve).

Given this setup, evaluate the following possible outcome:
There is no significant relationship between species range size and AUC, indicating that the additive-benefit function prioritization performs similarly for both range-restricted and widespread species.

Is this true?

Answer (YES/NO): NO